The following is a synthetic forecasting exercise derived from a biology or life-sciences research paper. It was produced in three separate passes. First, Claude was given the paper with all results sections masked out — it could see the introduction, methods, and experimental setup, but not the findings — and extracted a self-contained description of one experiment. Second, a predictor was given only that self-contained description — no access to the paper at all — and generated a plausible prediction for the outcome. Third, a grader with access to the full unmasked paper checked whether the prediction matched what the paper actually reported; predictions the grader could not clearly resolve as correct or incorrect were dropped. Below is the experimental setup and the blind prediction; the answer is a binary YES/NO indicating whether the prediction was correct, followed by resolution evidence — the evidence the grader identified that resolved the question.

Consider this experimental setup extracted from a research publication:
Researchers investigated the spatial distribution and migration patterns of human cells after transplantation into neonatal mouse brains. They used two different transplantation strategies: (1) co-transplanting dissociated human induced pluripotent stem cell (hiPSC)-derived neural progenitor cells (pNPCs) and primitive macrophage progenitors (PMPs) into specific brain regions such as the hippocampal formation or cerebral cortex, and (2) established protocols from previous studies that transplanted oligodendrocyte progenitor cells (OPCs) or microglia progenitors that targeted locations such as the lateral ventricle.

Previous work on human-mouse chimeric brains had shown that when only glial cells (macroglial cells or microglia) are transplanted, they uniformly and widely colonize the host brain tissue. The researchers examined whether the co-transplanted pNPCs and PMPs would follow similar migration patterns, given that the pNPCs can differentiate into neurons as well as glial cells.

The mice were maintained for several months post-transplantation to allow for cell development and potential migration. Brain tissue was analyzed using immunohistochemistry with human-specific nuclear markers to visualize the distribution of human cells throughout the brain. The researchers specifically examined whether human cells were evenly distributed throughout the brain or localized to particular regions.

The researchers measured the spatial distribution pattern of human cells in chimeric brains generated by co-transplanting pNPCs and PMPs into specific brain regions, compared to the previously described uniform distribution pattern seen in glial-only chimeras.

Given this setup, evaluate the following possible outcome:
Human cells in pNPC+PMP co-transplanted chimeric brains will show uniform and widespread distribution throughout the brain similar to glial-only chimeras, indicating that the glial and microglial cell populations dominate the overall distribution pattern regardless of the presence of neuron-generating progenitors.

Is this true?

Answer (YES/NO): NO